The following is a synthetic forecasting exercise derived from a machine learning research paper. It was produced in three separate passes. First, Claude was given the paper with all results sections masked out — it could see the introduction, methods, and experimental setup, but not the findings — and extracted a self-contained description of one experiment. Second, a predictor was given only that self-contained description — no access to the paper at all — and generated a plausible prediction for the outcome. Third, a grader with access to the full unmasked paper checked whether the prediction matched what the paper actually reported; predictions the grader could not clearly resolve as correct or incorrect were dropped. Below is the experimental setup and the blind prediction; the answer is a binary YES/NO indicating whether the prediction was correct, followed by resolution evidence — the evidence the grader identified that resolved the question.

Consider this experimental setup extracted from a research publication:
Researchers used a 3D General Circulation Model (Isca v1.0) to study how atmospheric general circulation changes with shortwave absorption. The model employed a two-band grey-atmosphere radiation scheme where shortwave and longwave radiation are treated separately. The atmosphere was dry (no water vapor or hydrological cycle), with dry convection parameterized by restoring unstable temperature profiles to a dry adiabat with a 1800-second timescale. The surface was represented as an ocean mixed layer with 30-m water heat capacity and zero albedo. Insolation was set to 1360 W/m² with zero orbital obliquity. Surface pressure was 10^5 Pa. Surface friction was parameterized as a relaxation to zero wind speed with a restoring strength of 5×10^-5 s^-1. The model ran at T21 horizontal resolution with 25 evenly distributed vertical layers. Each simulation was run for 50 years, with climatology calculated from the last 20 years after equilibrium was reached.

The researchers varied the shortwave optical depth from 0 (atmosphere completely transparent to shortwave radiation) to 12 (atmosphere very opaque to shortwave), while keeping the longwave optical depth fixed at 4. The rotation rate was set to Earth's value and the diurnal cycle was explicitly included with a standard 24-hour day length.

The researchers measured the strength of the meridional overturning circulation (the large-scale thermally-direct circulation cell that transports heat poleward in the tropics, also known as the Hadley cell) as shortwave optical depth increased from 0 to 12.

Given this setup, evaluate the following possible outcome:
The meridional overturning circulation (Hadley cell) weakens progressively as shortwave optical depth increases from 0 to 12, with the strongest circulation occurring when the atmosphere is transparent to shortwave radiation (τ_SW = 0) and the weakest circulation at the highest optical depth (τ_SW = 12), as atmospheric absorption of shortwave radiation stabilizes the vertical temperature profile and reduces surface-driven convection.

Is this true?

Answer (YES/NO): YES